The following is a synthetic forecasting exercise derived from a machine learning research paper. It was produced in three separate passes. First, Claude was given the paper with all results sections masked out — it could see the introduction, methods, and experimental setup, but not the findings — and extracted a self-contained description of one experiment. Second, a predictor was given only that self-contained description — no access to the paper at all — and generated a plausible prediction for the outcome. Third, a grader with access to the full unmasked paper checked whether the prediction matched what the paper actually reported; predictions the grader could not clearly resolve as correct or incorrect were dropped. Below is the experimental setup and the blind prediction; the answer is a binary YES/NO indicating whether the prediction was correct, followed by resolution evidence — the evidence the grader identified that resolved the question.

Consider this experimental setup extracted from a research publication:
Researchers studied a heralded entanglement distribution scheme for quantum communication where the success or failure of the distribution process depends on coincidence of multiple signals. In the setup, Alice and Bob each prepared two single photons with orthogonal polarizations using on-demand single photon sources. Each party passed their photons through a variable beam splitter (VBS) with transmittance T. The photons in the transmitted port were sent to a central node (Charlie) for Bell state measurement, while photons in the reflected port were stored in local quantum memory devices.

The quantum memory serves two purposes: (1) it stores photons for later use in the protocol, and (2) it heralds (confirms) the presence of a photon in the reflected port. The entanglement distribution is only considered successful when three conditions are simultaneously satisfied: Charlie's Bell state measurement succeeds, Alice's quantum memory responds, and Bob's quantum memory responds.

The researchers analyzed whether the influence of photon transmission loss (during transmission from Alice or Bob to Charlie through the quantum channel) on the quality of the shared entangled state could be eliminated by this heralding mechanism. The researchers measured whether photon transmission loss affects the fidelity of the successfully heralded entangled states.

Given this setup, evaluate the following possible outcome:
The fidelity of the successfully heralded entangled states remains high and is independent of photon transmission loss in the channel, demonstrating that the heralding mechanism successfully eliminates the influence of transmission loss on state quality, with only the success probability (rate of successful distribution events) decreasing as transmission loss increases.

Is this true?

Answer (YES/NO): YES